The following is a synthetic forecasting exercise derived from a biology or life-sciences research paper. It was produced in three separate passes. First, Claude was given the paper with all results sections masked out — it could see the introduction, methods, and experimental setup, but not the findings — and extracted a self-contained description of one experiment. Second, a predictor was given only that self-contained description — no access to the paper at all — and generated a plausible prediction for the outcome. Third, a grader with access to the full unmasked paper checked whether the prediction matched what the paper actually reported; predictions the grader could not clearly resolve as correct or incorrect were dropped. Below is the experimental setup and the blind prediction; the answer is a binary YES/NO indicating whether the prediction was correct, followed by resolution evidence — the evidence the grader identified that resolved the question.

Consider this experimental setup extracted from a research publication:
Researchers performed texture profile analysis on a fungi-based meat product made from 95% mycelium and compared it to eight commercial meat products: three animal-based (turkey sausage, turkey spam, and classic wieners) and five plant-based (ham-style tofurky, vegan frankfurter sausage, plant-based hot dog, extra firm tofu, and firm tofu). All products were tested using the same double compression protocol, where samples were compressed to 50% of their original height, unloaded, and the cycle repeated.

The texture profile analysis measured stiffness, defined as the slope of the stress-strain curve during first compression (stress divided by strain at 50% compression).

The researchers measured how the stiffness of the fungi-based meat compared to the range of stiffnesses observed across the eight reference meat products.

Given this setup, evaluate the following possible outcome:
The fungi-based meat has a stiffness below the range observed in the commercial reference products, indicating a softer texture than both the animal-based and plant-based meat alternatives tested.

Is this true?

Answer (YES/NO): NO